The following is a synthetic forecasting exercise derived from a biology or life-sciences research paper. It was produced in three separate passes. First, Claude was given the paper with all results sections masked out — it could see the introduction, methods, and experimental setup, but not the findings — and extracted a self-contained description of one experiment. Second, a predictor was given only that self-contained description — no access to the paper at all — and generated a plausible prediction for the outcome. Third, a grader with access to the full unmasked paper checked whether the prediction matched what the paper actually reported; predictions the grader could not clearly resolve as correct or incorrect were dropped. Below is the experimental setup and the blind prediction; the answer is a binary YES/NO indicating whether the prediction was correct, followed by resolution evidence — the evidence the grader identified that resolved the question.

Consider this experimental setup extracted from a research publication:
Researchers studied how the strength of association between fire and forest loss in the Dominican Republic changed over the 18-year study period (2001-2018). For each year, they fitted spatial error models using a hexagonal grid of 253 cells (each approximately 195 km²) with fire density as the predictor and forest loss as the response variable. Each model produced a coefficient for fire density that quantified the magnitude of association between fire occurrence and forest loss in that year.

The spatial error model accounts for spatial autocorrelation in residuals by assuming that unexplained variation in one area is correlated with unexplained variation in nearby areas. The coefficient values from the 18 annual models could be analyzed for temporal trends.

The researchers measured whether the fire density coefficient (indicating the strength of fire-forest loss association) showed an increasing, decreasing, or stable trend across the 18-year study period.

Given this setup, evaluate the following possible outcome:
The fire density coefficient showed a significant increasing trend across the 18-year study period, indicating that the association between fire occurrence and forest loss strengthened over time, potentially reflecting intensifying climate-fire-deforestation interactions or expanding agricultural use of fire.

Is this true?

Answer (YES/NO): NO